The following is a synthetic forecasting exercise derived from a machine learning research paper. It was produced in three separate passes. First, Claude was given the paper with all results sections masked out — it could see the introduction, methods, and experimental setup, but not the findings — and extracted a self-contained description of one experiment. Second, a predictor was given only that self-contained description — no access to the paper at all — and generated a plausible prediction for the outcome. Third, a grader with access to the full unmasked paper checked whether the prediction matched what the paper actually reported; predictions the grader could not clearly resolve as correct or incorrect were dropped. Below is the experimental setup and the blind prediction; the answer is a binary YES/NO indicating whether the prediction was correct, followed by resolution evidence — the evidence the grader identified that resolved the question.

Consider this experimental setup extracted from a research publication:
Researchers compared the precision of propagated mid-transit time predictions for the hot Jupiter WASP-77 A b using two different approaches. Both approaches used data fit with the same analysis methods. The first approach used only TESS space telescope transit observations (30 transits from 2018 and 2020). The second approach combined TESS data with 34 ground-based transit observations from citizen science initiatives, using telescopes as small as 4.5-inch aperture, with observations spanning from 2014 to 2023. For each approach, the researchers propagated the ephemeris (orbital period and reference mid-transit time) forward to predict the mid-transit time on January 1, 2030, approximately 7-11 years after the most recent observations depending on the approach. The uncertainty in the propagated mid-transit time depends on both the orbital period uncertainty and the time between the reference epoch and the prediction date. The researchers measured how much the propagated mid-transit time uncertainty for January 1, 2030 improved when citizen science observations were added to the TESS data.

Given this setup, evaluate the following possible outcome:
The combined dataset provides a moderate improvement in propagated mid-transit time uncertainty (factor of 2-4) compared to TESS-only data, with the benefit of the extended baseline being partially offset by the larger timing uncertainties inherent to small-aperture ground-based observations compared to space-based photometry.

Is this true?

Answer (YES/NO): YES